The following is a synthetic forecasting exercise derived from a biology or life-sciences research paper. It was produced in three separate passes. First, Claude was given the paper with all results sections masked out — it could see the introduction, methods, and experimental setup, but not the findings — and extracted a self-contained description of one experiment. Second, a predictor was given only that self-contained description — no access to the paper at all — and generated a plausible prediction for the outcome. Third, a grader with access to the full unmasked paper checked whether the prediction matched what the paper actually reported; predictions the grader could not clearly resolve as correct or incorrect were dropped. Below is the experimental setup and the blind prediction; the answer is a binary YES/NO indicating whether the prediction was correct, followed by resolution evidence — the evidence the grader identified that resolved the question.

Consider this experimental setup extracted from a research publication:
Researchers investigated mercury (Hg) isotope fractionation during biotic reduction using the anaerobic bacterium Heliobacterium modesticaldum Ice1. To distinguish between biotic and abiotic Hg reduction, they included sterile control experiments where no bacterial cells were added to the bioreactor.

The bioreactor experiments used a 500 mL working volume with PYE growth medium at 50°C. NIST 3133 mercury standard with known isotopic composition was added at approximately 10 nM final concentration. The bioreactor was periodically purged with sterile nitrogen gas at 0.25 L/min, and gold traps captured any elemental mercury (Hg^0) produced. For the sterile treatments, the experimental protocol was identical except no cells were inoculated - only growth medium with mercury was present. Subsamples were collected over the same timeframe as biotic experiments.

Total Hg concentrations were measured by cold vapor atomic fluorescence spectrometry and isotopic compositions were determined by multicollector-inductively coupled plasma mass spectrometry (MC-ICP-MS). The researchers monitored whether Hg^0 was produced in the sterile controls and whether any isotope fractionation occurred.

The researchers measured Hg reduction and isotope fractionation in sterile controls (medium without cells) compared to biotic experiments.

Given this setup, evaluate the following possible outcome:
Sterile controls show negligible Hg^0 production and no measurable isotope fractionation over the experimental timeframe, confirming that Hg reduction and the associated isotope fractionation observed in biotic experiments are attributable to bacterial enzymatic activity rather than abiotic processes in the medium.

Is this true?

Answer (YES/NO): YES